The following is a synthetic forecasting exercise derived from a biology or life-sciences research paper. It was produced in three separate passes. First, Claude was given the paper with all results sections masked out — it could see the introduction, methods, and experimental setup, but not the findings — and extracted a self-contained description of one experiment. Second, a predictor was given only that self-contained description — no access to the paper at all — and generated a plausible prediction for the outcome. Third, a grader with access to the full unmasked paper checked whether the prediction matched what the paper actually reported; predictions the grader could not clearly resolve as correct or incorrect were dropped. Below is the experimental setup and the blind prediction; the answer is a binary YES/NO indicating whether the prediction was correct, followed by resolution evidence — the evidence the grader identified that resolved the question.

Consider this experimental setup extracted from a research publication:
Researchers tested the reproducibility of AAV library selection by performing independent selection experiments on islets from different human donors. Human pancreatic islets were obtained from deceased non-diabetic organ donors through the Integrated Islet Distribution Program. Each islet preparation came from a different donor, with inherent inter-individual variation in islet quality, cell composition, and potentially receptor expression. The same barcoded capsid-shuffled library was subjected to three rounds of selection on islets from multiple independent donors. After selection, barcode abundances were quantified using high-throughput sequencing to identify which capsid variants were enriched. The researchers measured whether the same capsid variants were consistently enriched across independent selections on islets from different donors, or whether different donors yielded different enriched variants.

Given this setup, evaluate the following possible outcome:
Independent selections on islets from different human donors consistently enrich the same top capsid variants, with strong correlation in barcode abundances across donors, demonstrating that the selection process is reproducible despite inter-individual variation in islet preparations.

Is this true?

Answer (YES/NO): NO